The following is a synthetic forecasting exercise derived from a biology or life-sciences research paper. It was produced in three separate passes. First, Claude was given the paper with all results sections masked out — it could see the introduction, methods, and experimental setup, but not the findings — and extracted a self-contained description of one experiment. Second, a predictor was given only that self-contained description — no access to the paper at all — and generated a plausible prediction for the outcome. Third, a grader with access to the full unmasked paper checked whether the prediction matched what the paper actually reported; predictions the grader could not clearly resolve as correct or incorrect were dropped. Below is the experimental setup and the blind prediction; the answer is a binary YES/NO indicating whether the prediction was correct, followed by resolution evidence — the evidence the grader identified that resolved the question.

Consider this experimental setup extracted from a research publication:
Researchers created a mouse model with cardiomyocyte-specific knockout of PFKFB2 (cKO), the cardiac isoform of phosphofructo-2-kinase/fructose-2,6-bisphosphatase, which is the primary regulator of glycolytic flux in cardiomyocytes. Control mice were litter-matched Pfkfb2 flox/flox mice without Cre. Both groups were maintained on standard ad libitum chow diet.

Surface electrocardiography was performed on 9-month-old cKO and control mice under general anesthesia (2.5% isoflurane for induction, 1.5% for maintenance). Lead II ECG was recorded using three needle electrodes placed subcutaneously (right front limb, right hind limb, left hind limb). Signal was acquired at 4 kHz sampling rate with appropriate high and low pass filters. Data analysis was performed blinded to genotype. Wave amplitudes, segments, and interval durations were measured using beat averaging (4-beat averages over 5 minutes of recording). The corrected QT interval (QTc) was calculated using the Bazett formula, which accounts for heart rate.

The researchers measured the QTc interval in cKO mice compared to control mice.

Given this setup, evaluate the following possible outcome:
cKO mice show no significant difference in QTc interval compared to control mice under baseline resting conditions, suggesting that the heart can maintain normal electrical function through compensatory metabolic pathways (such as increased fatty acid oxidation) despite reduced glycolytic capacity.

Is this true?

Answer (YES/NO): NO